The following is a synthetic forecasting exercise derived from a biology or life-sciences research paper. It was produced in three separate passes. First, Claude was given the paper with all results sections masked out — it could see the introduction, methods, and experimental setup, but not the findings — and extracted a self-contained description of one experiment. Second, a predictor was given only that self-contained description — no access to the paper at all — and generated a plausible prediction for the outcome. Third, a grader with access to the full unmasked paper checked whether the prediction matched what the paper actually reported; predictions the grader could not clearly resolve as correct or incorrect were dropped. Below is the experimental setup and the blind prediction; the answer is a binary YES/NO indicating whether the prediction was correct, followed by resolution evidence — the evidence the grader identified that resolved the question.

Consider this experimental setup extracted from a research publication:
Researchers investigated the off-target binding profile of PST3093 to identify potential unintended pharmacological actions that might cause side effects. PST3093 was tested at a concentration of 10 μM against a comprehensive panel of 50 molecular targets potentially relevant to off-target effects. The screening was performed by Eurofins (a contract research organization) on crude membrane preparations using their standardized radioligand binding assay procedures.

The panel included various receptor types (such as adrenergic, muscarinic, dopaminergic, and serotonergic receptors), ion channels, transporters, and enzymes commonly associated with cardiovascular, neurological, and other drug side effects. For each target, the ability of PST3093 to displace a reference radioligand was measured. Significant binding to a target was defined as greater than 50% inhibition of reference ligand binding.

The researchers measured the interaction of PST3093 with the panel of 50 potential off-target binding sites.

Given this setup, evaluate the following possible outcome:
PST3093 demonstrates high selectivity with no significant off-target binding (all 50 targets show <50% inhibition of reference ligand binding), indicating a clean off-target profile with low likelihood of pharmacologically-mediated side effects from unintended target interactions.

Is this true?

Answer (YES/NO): YES